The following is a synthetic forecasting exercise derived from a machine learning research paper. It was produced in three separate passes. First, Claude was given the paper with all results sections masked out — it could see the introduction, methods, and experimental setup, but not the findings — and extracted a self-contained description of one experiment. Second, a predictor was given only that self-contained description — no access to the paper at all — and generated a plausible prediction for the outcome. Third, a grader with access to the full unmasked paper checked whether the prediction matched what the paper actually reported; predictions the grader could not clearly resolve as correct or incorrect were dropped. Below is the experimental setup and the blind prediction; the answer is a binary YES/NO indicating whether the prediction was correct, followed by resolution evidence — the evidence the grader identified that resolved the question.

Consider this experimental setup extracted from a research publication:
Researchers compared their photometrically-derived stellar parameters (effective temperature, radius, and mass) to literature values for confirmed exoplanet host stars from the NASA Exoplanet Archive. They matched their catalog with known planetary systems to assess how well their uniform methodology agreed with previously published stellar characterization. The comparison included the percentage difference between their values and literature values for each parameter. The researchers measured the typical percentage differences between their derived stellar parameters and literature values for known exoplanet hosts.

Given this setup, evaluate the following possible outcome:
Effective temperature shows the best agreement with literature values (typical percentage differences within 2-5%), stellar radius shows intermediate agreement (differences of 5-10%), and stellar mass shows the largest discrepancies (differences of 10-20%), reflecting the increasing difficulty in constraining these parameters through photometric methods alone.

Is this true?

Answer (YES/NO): NO